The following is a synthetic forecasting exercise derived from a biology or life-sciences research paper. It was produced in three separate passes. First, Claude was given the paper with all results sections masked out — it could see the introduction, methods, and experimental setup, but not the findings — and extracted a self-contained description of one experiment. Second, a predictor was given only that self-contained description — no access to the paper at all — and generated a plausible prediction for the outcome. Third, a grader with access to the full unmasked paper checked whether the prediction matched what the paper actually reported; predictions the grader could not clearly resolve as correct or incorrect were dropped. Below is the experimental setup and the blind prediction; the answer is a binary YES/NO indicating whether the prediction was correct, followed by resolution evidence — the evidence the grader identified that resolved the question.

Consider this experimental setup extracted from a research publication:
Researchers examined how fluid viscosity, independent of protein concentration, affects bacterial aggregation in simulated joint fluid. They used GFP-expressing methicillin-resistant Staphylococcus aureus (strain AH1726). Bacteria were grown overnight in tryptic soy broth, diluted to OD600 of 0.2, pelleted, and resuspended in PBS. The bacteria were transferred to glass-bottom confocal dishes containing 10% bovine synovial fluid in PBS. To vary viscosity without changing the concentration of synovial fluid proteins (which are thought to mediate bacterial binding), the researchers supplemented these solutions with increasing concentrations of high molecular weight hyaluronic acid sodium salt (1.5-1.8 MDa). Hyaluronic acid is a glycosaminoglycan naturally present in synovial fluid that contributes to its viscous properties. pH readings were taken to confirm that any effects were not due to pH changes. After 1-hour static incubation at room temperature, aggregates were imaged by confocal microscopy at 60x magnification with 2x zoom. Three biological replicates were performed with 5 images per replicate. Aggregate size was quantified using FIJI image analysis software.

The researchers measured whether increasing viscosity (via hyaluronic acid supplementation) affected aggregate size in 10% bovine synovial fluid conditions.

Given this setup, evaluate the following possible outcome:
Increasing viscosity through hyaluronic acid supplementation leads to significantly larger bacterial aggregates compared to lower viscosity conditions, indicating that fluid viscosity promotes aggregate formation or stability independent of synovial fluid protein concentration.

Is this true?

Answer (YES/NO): NO